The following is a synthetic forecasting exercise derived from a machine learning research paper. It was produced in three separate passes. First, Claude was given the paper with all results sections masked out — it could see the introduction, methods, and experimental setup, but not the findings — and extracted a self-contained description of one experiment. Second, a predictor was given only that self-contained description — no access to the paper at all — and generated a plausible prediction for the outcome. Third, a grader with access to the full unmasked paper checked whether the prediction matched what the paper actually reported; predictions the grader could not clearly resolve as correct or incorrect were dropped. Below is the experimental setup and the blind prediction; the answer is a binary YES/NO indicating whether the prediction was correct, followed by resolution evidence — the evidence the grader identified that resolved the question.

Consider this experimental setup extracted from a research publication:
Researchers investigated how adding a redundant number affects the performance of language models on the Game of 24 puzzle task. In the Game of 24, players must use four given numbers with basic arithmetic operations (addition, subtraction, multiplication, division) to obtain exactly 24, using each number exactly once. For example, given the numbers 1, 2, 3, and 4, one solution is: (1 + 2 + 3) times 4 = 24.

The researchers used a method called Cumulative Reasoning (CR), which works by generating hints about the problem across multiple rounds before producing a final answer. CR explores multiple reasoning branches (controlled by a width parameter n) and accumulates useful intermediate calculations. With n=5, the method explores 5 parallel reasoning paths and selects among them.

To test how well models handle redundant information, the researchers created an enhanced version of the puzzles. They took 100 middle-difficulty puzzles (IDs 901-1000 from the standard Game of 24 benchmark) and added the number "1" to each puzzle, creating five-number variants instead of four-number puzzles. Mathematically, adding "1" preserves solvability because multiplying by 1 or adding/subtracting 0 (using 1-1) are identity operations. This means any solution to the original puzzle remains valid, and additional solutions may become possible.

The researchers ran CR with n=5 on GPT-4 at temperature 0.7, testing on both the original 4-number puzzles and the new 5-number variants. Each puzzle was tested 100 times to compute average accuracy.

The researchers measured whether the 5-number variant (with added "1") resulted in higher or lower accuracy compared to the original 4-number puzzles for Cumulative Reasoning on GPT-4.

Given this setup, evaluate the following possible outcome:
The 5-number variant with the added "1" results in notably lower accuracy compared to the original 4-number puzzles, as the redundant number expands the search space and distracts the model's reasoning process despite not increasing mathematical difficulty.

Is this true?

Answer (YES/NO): YES